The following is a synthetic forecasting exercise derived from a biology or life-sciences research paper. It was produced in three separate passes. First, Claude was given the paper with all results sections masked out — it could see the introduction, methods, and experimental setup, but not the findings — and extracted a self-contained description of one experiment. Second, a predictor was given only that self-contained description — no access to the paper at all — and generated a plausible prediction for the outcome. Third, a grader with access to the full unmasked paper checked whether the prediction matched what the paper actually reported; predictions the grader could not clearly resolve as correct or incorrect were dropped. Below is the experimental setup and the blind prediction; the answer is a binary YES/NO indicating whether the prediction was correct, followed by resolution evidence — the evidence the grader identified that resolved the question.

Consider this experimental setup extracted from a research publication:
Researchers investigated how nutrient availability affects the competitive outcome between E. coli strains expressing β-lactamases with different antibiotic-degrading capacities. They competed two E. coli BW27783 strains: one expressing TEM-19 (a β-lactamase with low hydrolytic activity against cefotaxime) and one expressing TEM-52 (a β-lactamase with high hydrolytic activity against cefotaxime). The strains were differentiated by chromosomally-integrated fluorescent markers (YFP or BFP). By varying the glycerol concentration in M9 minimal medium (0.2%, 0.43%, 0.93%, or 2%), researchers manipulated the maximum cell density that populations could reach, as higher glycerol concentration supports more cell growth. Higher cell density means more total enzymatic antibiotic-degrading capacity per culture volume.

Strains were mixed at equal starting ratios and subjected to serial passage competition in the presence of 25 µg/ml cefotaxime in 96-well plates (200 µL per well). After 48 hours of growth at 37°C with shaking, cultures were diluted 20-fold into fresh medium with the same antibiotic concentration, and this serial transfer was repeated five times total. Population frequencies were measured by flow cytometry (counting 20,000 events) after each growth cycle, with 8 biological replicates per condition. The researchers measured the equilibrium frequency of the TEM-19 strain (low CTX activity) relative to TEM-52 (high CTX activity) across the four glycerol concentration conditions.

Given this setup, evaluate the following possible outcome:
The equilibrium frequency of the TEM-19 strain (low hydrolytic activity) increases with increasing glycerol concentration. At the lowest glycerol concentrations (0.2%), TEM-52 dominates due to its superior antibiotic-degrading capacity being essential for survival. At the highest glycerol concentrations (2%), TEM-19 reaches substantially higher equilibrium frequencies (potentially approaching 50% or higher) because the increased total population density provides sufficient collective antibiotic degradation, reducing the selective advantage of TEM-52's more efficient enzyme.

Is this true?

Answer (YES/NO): NO